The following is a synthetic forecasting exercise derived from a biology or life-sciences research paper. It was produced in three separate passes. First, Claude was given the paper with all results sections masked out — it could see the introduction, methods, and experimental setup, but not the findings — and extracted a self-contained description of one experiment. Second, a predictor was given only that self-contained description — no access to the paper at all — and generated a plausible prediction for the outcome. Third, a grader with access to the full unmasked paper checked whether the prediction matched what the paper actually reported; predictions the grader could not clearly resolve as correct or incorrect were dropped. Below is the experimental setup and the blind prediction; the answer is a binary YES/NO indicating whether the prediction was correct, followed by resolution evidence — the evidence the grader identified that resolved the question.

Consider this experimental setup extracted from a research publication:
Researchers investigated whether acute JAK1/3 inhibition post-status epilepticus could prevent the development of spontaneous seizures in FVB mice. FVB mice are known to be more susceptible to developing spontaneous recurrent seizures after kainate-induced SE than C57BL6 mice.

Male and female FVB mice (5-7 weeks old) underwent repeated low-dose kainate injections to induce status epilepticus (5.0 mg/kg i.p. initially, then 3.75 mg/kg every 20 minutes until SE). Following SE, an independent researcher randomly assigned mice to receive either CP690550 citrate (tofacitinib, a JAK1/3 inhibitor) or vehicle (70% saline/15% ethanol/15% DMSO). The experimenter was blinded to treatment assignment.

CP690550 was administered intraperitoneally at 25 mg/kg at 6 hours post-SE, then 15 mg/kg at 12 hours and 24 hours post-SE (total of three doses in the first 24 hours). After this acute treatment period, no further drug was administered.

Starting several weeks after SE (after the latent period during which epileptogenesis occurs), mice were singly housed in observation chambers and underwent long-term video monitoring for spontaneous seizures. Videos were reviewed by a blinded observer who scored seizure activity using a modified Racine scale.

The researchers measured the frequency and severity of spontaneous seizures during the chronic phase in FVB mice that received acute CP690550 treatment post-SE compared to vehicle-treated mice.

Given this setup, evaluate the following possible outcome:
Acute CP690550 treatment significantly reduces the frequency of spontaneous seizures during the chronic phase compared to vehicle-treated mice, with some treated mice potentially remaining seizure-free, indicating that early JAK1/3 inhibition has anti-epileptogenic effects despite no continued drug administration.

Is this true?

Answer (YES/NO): YES